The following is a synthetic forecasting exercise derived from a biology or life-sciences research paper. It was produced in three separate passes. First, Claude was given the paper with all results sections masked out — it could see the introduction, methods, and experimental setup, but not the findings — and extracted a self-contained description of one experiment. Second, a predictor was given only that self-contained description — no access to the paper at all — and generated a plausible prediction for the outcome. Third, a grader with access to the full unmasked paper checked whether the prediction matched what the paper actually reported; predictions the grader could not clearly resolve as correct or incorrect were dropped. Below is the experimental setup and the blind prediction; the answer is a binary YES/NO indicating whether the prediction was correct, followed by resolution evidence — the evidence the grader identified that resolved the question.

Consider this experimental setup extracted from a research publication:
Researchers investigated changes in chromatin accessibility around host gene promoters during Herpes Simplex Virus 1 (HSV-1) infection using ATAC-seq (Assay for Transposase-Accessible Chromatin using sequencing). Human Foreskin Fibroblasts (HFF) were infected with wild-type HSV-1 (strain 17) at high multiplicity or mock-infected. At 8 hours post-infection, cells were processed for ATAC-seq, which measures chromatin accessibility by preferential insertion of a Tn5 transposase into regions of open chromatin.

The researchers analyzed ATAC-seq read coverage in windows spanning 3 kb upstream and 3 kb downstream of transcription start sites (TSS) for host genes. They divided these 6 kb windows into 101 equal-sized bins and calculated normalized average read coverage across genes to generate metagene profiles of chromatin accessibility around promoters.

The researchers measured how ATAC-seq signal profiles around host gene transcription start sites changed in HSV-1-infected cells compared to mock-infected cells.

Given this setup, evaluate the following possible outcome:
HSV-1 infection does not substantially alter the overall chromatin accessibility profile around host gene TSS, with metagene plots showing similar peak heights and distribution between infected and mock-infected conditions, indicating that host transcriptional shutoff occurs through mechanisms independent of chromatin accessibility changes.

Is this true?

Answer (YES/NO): NO